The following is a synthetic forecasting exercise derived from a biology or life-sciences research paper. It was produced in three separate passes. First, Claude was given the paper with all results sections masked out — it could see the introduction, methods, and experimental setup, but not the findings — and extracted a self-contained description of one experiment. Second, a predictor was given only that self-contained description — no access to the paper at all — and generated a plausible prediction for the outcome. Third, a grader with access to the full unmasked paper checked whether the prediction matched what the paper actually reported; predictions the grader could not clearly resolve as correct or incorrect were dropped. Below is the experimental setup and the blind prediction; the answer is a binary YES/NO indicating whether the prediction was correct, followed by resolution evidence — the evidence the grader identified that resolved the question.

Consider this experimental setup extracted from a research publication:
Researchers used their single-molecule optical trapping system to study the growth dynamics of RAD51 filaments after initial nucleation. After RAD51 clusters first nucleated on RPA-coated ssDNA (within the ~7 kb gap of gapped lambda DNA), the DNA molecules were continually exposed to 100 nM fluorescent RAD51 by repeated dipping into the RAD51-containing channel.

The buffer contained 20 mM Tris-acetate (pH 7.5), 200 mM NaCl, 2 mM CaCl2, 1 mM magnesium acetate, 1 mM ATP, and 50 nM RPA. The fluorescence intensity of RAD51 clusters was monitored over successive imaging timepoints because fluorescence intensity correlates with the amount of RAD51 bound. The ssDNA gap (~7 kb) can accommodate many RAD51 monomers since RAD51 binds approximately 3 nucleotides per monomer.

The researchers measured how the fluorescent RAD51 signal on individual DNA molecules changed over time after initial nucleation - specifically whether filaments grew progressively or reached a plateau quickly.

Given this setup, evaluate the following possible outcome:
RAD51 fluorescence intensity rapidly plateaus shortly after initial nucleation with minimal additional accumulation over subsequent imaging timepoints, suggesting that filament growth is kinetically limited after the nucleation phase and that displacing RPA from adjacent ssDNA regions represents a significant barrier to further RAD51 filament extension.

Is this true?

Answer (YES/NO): YES